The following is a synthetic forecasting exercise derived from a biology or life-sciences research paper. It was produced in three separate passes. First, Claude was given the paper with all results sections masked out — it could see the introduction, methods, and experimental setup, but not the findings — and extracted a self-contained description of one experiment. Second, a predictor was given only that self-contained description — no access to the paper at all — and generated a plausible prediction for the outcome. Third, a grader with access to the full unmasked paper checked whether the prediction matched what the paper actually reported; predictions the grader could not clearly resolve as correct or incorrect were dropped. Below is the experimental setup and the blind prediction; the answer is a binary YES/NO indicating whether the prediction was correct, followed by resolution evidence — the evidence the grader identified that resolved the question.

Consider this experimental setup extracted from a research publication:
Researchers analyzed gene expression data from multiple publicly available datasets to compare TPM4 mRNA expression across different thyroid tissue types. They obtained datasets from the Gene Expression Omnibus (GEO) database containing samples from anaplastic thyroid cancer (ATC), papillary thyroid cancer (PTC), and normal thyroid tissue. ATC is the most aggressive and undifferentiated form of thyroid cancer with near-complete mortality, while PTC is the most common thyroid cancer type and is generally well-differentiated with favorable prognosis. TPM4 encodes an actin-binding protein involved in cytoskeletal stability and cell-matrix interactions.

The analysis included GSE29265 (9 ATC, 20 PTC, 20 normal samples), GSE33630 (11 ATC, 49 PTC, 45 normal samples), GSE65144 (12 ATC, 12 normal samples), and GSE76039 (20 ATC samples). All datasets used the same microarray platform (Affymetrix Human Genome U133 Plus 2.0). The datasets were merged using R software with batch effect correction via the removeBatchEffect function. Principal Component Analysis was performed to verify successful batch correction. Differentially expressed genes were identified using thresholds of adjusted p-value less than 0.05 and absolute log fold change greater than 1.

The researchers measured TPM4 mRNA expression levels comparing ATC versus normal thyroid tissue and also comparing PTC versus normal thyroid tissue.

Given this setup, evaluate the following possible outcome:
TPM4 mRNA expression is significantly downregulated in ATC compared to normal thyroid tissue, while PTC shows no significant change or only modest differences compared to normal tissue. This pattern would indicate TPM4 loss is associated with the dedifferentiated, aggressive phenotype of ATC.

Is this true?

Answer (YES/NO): NO